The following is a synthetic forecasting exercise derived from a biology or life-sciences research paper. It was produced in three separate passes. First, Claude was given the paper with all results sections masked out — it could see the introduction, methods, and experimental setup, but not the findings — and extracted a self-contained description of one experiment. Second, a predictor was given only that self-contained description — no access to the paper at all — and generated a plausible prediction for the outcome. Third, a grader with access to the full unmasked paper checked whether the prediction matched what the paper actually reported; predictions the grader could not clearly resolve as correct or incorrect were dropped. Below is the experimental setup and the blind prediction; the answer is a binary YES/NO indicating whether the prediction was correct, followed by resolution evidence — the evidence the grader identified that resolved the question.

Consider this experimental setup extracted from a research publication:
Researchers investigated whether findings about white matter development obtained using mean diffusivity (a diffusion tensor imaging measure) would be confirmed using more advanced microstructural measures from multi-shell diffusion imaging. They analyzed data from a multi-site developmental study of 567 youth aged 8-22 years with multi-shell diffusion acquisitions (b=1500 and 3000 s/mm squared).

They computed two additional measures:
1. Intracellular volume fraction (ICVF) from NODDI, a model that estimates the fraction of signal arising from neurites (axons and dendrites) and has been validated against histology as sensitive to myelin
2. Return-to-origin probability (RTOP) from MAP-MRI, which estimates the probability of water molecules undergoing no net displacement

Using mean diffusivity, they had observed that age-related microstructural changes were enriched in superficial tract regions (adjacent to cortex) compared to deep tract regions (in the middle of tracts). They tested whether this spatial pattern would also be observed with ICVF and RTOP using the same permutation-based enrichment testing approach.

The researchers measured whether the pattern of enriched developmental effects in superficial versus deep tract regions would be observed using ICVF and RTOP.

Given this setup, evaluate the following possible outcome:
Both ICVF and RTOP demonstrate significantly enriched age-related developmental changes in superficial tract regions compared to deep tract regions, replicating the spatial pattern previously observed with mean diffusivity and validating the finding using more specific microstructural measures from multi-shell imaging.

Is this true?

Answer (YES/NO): YES